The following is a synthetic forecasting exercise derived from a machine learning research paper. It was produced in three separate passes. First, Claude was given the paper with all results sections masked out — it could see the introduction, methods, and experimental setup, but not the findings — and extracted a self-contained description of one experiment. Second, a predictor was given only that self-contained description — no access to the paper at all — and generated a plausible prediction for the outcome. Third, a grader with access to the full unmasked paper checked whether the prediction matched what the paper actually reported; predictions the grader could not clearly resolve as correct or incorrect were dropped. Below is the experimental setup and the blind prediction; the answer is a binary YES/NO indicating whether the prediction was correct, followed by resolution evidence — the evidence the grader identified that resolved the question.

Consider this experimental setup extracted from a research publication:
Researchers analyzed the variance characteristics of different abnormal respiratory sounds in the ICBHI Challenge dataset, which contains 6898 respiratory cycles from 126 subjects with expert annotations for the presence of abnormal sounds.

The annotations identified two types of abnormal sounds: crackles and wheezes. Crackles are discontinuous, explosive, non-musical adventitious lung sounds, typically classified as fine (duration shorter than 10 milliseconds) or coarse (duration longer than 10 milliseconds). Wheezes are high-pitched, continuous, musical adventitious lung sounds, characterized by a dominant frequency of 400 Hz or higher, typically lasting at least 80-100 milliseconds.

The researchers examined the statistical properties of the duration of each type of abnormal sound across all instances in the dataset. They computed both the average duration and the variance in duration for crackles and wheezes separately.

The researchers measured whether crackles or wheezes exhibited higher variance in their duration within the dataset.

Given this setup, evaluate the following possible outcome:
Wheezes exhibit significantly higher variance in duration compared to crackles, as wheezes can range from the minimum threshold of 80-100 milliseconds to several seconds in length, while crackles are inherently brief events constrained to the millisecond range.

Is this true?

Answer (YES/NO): YES